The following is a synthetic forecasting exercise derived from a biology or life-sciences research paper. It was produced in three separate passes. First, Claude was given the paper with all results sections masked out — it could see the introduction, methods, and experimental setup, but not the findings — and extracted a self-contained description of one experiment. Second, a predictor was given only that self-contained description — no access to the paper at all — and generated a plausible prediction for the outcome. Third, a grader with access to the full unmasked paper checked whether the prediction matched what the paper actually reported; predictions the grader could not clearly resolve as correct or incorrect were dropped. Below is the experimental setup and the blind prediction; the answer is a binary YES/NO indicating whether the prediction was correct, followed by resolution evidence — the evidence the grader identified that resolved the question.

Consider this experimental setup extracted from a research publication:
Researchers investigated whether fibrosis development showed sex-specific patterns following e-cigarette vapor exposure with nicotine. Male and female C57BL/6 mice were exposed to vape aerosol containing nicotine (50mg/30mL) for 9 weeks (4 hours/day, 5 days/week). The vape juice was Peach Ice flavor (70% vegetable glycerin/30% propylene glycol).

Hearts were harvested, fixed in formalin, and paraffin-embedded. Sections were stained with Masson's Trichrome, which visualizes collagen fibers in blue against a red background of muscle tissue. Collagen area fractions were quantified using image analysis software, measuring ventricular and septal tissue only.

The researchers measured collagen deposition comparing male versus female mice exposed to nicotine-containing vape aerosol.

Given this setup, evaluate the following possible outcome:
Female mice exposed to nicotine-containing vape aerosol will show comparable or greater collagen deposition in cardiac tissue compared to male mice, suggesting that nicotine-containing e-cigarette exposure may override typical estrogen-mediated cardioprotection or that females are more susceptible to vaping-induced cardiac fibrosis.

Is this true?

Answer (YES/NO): YES